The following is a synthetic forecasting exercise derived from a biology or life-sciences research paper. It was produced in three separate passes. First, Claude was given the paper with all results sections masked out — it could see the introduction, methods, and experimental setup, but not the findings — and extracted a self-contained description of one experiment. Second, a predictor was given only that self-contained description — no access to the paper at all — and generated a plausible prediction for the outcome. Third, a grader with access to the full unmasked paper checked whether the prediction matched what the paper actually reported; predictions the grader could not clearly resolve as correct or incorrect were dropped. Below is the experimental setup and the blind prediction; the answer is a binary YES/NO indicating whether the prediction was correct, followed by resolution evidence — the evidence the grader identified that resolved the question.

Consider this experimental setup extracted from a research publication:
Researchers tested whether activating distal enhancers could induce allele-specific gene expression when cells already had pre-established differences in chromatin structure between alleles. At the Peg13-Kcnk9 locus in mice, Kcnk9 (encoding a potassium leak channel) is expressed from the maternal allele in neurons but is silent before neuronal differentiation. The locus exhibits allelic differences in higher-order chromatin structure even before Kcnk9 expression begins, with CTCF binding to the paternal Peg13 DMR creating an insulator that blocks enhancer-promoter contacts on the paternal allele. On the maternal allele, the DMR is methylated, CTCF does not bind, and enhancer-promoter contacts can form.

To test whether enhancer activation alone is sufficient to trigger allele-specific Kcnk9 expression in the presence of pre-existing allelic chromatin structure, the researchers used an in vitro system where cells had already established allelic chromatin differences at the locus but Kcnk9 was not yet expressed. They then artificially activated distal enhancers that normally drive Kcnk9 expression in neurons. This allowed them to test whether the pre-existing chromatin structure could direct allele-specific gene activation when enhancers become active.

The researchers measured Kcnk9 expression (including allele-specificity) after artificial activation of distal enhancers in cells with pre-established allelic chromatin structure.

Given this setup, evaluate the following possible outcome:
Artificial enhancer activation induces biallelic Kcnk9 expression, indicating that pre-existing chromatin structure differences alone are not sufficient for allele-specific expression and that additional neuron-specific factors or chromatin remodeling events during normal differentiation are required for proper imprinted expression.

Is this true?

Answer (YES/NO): NO